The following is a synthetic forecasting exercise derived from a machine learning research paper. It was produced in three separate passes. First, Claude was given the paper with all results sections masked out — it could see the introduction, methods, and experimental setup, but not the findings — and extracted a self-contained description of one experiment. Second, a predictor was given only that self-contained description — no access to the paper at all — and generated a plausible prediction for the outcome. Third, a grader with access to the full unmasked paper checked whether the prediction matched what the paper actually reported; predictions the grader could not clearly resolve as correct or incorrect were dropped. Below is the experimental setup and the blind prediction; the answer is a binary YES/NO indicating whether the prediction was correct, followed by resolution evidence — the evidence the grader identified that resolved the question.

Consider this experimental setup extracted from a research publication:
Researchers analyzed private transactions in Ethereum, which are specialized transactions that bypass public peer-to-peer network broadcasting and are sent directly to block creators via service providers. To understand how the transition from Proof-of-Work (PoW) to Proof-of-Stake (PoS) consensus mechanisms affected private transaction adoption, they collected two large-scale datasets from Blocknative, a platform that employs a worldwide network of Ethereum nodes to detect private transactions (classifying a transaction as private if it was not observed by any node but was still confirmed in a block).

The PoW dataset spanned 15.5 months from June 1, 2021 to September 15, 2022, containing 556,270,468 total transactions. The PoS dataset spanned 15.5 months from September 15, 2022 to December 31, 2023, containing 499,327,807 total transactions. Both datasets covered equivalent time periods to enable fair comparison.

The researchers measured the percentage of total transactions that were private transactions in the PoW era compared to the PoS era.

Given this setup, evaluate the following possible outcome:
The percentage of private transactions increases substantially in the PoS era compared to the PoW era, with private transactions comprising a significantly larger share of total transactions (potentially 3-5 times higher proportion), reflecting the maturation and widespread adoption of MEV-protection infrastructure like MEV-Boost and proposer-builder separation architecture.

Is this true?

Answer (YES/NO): YES